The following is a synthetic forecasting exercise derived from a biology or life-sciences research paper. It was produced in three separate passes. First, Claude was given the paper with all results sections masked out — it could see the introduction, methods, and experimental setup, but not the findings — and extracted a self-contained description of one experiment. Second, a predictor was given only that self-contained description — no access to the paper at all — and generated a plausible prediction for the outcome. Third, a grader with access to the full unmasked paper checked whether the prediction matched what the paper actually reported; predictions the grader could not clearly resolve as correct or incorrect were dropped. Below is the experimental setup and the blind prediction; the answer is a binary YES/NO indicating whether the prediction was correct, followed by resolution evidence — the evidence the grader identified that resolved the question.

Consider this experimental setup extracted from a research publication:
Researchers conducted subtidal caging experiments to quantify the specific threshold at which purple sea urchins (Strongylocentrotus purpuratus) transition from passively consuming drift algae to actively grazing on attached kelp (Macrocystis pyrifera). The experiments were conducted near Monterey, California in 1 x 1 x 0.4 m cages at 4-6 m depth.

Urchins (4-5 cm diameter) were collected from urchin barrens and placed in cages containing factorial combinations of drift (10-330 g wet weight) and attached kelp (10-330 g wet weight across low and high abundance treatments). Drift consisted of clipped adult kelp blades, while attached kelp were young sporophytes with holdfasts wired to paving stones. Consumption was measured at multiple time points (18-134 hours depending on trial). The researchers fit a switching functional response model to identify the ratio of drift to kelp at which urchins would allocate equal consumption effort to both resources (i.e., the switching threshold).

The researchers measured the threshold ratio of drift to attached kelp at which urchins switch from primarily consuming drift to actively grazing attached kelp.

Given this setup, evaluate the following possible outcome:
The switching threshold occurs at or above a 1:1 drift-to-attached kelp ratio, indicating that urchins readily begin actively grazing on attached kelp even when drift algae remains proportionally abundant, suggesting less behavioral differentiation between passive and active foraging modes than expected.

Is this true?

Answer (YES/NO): NO